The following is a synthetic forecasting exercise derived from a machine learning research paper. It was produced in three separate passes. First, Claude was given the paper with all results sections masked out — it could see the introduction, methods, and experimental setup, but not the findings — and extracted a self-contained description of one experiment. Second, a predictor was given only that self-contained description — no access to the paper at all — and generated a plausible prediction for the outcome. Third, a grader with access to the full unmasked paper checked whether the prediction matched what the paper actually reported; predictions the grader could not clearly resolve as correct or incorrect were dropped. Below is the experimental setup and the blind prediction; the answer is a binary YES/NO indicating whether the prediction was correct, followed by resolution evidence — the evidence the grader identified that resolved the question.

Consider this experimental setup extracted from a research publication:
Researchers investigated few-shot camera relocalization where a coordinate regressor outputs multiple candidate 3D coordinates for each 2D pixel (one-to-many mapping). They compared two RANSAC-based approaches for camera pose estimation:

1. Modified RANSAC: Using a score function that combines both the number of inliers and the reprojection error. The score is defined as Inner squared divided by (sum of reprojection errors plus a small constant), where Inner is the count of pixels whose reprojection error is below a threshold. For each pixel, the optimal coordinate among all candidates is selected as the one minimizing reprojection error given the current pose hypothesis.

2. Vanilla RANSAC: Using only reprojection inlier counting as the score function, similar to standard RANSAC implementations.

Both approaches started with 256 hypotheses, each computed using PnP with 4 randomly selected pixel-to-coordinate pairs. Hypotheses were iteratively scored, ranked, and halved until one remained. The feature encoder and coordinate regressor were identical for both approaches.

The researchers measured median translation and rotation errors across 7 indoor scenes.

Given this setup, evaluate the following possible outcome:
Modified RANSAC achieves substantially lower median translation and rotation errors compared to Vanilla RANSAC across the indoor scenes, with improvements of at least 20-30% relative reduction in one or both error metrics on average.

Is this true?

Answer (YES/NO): NO